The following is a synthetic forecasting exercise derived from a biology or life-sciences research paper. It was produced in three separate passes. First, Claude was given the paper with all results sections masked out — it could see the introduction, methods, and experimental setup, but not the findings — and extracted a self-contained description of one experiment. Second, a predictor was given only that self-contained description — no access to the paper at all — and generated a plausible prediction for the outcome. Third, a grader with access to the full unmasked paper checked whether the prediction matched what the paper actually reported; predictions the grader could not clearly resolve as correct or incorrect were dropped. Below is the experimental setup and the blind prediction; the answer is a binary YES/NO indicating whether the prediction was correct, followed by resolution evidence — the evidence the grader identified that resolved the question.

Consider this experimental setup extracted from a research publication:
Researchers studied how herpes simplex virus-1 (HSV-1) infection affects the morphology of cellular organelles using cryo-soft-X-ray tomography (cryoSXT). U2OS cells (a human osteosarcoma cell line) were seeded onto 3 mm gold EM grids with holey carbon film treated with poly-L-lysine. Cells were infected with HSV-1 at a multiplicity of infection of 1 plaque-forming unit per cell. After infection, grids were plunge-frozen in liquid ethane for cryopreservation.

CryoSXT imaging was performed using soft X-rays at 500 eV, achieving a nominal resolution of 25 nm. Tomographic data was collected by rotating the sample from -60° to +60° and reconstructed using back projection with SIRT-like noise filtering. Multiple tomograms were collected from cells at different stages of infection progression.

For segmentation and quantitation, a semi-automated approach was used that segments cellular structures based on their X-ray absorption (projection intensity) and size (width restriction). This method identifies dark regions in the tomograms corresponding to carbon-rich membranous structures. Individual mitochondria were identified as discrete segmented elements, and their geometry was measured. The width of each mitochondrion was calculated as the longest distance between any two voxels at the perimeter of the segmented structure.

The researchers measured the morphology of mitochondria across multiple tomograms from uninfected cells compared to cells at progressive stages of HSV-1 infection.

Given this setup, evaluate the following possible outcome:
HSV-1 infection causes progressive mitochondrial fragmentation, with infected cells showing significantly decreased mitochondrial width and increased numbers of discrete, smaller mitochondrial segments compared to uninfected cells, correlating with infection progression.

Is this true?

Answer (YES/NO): NO